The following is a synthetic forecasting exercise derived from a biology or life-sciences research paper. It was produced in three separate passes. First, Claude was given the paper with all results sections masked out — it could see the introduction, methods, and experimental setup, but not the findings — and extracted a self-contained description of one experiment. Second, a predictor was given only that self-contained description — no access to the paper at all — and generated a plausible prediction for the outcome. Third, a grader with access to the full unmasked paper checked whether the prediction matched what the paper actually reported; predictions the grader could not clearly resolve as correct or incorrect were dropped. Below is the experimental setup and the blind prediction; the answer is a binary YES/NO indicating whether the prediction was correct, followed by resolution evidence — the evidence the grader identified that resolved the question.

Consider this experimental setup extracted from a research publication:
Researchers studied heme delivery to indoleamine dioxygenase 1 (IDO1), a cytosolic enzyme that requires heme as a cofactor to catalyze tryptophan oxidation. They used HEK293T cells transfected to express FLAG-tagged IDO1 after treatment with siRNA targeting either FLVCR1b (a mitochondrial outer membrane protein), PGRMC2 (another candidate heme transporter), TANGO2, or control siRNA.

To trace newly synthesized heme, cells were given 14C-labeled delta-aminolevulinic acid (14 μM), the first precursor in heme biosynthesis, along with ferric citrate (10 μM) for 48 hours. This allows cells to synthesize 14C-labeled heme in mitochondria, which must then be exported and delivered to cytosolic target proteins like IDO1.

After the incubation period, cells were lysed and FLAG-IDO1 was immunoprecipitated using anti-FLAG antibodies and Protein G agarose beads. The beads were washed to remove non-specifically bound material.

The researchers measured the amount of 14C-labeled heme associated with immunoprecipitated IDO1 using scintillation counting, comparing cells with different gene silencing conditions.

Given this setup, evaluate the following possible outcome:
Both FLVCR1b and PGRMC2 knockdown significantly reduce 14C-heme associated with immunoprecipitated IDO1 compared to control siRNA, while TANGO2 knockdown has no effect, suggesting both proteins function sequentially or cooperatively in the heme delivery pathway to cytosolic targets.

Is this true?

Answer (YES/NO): NO